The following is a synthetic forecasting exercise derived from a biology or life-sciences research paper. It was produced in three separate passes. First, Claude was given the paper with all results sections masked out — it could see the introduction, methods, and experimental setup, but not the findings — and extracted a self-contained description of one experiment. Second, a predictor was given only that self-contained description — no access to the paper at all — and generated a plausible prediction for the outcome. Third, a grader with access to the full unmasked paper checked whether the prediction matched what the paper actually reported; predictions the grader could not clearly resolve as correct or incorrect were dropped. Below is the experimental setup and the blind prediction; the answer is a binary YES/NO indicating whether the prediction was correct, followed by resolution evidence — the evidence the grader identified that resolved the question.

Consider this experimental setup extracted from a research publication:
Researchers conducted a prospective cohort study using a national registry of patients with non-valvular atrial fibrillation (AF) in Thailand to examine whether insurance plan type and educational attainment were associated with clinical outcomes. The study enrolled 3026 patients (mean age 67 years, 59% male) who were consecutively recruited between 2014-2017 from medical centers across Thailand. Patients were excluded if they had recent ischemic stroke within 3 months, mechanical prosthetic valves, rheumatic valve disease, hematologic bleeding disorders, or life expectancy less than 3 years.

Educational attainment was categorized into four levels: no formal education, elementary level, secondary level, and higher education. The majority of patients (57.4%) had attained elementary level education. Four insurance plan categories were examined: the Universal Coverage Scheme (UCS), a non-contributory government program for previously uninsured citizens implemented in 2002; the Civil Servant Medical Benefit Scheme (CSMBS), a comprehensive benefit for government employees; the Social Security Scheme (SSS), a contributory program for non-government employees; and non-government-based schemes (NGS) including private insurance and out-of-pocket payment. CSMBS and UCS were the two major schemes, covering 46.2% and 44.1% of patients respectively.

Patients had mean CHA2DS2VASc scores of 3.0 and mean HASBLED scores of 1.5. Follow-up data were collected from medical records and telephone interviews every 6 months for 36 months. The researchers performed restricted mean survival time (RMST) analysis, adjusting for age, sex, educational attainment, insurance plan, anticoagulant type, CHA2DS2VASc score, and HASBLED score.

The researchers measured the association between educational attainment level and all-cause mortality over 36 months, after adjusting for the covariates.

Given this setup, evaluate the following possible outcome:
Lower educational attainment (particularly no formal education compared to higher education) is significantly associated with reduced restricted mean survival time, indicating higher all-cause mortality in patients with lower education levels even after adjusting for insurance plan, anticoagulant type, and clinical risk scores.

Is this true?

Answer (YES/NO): YES